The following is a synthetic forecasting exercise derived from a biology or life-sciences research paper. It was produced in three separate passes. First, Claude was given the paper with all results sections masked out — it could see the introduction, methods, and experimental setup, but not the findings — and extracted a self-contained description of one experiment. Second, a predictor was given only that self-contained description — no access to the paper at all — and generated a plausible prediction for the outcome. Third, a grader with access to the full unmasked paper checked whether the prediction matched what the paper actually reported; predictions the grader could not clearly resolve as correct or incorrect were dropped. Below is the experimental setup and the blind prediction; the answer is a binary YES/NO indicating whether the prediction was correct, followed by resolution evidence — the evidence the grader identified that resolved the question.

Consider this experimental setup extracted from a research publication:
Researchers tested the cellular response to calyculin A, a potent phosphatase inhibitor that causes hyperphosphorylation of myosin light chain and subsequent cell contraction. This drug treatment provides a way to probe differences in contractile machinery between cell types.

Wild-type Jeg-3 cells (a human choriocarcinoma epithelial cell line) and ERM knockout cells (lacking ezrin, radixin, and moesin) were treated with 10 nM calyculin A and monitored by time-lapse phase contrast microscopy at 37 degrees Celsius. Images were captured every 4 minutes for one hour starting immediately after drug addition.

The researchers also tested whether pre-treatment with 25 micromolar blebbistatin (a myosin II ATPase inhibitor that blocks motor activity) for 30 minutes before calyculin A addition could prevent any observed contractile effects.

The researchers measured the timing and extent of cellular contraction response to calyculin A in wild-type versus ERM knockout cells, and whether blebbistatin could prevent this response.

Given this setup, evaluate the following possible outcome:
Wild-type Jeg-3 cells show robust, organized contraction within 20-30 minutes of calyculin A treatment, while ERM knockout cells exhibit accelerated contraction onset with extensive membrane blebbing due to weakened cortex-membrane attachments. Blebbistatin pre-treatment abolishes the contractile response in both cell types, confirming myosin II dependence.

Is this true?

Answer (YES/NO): NO